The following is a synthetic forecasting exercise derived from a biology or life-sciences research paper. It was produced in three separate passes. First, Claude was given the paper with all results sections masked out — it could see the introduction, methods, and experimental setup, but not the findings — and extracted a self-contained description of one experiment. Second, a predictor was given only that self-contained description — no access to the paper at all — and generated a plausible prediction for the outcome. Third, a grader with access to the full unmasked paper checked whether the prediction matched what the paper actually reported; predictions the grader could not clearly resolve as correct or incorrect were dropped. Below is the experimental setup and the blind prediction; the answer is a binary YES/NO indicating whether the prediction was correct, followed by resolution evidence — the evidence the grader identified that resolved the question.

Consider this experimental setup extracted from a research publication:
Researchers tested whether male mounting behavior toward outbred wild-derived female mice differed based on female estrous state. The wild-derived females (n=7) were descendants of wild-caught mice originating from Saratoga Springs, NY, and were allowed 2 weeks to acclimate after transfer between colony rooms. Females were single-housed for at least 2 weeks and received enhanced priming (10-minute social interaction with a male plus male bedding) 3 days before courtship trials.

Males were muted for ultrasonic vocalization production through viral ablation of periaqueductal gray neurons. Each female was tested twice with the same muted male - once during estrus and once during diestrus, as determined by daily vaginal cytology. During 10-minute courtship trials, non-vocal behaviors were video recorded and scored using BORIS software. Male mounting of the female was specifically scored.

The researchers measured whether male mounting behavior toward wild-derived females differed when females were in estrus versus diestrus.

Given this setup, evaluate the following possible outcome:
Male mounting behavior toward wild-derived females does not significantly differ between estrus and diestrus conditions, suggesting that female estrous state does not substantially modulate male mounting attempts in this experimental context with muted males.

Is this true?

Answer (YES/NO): YES